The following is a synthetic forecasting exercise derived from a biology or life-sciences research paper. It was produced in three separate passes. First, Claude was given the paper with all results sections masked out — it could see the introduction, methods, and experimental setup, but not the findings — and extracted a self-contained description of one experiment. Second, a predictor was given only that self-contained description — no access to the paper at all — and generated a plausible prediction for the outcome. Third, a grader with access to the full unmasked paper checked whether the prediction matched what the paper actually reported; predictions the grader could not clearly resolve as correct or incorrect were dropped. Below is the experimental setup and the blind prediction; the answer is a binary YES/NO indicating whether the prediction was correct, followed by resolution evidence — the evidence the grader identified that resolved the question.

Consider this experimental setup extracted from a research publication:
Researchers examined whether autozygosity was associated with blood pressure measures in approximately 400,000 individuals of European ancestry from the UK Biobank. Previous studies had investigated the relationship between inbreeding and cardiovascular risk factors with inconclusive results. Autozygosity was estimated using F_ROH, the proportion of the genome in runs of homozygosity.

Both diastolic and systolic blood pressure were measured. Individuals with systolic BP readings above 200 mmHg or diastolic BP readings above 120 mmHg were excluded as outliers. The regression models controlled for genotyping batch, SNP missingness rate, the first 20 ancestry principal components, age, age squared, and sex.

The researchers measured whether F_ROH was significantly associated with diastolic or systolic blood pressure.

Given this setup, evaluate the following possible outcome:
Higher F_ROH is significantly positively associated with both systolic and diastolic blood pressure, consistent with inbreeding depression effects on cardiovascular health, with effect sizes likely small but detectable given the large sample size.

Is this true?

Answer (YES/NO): NO